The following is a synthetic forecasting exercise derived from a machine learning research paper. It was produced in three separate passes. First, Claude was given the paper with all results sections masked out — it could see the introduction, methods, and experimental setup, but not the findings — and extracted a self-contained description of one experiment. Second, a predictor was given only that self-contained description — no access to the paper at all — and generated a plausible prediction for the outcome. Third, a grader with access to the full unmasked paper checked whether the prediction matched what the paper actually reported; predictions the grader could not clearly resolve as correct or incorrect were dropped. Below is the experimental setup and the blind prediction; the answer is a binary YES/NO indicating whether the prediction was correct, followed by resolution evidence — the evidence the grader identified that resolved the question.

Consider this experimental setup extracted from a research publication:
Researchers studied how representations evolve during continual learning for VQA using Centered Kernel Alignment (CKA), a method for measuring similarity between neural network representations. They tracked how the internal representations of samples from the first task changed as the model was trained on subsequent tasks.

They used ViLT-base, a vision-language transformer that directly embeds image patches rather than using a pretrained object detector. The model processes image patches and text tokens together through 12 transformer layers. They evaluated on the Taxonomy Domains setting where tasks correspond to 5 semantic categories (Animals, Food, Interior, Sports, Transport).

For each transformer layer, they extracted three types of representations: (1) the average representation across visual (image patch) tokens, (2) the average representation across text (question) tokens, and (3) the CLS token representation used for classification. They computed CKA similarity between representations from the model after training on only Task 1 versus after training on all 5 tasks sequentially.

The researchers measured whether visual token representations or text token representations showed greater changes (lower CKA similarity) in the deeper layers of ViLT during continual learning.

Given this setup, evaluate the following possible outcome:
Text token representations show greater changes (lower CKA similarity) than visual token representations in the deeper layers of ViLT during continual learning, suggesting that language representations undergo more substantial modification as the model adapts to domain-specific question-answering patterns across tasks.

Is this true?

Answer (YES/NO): NO